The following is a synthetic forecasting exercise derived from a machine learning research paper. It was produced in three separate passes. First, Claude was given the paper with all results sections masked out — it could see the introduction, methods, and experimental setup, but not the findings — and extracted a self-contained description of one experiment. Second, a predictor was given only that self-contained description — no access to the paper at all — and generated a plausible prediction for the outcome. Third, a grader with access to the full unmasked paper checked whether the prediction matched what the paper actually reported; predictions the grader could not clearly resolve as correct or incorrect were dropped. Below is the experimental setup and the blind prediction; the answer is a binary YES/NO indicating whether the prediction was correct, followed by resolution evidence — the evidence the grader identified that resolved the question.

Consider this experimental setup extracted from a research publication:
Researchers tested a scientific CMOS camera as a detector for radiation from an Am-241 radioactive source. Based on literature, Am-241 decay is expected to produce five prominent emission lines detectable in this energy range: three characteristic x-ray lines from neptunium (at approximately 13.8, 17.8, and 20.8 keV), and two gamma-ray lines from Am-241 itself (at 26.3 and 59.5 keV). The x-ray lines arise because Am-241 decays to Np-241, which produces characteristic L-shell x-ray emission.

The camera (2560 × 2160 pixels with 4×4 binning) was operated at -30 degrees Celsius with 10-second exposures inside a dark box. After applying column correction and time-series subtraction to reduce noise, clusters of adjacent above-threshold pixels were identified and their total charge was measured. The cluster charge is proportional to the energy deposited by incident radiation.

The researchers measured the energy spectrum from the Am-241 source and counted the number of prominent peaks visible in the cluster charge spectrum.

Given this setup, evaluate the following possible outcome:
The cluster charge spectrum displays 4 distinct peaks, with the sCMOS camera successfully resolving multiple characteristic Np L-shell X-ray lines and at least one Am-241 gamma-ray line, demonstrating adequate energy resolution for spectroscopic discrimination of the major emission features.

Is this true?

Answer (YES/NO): YES